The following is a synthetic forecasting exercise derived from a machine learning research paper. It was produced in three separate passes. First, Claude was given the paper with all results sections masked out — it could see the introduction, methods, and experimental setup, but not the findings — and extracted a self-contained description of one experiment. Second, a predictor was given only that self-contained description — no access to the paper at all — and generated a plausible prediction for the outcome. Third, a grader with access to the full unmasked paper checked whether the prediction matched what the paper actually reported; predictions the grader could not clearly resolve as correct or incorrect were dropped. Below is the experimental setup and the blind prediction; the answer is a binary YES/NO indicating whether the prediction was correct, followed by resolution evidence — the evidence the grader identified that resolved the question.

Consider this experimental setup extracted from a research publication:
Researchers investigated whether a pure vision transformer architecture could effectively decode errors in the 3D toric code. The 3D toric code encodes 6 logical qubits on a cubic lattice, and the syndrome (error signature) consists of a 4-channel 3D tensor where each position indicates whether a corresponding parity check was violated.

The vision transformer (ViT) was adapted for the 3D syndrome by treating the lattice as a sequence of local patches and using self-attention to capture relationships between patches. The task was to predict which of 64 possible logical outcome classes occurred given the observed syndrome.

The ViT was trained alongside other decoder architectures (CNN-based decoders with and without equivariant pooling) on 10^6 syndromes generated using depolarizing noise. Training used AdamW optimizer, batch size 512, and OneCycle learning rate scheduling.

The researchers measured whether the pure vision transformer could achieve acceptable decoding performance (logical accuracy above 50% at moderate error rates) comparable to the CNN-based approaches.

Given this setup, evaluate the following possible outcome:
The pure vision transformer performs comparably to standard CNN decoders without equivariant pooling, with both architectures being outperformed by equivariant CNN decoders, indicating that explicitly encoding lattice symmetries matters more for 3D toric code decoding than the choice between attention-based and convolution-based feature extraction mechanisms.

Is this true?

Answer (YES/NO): YES